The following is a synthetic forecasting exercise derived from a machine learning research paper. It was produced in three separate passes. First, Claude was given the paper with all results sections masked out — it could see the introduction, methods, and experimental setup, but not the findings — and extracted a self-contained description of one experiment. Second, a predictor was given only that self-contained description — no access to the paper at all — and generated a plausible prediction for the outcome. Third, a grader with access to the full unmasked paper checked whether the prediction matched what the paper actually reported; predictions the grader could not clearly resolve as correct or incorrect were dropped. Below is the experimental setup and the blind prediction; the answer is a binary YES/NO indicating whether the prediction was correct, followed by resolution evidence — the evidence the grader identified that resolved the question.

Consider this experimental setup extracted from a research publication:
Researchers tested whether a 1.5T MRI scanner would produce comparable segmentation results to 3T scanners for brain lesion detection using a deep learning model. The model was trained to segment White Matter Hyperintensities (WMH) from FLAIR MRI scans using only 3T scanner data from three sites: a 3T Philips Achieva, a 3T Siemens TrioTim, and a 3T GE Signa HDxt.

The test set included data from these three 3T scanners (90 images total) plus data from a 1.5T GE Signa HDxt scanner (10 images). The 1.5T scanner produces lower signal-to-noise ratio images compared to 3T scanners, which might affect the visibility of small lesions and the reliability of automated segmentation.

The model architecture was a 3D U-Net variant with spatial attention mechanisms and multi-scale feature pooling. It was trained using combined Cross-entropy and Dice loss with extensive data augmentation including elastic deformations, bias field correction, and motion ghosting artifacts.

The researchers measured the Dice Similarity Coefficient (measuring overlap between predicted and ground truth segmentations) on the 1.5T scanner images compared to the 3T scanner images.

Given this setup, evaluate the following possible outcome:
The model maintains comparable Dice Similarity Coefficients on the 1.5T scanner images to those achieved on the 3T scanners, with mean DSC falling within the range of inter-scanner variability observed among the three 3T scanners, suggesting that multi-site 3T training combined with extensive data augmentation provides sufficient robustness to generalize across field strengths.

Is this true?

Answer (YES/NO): NO